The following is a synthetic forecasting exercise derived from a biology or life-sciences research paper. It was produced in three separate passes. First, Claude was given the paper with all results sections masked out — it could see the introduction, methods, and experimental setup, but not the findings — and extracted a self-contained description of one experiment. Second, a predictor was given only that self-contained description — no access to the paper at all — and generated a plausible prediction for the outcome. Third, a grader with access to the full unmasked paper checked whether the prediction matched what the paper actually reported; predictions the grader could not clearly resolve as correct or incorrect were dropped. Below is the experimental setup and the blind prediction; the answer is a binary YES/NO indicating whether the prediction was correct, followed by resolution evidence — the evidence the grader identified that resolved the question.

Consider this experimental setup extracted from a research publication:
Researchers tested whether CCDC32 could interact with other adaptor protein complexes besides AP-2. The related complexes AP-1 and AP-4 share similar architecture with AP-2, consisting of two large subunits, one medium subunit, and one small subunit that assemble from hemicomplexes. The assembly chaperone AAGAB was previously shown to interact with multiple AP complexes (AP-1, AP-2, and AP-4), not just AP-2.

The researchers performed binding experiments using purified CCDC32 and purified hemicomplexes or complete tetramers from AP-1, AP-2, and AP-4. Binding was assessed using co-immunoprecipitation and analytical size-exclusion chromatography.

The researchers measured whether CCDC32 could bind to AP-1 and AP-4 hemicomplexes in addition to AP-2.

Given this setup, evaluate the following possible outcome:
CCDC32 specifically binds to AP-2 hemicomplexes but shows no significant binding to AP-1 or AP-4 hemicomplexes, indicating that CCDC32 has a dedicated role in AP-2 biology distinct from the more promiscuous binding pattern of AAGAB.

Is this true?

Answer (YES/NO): YES